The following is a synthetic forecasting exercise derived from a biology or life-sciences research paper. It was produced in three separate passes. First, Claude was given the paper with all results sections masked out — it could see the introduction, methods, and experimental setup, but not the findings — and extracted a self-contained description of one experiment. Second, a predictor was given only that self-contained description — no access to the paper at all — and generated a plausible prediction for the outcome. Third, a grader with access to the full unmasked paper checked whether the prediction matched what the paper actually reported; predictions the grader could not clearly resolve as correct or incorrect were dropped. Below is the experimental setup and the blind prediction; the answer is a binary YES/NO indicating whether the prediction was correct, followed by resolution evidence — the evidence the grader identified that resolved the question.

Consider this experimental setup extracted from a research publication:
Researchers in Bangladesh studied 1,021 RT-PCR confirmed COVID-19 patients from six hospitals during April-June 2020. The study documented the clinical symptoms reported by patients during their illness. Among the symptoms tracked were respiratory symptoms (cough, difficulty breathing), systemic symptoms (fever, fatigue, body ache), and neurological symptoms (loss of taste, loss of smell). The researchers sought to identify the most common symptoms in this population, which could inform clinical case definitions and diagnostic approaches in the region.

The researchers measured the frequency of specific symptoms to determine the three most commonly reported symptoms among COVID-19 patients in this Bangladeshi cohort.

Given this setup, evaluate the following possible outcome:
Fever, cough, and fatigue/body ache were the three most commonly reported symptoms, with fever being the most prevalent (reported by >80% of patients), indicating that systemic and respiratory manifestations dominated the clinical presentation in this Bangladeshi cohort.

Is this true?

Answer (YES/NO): NO